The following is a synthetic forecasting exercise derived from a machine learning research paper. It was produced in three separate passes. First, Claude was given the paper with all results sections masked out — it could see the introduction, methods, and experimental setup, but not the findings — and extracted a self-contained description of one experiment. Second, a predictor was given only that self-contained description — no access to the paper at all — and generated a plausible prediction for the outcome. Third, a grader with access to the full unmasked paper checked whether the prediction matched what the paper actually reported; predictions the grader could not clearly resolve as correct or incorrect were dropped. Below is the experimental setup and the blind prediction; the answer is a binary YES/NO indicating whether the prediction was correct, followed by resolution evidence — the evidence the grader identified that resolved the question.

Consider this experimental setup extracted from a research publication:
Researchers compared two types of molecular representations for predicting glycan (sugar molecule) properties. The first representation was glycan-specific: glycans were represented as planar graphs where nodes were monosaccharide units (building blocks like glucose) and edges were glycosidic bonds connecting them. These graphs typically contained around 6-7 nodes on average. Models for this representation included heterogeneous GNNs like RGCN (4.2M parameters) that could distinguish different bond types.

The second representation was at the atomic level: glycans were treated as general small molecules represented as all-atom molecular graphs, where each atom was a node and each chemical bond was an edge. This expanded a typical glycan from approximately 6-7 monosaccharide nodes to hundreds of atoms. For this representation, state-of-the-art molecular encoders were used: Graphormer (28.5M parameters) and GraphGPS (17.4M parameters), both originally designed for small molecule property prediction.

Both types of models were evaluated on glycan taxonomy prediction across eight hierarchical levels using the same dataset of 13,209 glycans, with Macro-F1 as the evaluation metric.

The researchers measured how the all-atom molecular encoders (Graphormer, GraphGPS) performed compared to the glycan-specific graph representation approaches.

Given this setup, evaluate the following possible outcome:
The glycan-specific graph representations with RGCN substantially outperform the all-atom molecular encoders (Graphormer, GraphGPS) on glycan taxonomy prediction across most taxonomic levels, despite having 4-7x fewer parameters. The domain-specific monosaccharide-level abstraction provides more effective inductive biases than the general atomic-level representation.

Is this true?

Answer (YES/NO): YES